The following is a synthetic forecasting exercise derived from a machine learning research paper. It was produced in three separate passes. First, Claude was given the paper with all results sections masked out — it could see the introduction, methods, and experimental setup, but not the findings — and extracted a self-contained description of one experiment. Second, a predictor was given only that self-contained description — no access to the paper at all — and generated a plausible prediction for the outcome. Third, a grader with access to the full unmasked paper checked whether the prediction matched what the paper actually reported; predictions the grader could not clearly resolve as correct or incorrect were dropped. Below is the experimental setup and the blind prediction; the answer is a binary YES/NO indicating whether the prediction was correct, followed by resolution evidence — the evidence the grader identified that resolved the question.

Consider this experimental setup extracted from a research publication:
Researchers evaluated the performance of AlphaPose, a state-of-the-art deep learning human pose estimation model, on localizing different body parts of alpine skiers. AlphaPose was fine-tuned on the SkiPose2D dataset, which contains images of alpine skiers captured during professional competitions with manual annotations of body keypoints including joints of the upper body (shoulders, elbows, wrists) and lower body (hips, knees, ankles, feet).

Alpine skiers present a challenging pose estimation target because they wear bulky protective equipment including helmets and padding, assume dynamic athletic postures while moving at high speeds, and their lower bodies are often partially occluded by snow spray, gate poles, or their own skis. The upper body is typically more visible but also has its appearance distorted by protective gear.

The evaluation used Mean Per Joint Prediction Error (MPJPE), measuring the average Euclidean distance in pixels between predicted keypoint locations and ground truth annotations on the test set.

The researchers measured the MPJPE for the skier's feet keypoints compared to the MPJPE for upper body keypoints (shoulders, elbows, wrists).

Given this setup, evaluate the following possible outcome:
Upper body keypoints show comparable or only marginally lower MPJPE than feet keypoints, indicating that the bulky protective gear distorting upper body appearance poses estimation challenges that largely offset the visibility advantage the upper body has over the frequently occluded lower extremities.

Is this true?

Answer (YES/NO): NO